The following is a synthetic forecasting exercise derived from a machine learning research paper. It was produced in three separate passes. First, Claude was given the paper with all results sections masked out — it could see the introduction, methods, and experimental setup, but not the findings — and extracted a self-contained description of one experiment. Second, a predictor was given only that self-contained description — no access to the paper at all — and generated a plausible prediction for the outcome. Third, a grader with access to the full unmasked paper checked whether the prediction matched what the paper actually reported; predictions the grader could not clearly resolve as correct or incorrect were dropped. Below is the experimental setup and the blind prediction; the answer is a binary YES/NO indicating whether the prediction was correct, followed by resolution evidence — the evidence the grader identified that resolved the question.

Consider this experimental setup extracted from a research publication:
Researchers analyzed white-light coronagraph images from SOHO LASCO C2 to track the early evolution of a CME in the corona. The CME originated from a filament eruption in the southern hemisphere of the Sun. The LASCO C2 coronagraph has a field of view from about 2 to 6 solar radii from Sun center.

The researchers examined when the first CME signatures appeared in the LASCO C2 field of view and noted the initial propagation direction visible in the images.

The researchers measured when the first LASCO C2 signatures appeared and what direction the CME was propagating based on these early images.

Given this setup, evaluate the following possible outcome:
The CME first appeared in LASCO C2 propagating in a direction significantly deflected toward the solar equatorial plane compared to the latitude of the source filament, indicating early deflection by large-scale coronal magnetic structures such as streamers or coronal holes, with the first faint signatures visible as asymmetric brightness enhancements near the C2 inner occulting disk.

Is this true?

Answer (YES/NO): NO